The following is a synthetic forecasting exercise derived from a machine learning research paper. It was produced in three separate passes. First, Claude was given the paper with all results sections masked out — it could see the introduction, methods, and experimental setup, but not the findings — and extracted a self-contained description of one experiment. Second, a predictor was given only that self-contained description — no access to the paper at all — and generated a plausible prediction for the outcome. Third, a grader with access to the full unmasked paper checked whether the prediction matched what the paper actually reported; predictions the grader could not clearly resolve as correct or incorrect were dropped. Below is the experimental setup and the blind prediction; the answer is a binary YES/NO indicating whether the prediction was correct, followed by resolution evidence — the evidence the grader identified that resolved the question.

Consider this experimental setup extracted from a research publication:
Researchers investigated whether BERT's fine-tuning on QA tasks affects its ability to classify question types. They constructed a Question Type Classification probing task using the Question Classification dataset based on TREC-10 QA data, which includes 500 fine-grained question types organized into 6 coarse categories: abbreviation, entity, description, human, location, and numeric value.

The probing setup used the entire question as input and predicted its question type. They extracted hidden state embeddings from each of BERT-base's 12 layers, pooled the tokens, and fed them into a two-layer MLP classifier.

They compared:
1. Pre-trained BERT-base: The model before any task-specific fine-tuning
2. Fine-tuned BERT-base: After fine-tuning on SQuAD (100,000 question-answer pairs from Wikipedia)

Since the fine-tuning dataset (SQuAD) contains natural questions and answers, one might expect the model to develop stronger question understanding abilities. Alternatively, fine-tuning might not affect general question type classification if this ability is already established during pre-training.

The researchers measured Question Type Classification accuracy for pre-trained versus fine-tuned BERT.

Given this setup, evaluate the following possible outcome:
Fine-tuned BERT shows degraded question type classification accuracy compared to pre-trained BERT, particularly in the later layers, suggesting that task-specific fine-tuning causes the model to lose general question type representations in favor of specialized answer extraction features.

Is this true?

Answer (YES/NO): NO